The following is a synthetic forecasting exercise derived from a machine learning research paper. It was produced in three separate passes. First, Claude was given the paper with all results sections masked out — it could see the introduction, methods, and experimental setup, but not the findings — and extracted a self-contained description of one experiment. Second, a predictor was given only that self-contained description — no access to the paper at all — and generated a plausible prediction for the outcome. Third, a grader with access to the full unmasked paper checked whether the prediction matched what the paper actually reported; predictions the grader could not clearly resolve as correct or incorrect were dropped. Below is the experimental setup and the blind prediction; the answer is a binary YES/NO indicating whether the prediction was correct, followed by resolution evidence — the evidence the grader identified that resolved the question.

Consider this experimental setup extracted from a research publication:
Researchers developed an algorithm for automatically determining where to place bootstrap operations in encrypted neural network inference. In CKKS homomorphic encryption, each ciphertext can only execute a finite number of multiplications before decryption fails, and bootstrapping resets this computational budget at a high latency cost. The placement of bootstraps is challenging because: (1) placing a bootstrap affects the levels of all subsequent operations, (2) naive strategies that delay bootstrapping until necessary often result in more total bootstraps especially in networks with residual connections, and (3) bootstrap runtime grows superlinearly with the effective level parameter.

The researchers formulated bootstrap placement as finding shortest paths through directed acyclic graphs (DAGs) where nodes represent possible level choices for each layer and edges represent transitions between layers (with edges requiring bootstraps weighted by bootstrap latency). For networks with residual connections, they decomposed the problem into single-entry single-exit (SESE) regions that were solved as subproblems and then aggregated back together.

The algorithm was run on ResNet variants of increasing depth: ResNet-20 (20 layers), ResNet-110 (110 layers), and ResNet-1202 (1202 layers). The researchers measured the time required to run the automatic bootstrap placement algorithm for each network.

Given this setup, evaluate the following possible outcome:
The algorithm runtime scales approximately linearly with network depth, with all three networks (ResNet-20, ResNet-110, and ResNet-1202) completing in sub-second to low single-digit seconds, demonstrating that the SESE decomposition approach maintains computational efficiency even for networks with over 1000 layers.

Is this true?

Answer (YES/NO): NO